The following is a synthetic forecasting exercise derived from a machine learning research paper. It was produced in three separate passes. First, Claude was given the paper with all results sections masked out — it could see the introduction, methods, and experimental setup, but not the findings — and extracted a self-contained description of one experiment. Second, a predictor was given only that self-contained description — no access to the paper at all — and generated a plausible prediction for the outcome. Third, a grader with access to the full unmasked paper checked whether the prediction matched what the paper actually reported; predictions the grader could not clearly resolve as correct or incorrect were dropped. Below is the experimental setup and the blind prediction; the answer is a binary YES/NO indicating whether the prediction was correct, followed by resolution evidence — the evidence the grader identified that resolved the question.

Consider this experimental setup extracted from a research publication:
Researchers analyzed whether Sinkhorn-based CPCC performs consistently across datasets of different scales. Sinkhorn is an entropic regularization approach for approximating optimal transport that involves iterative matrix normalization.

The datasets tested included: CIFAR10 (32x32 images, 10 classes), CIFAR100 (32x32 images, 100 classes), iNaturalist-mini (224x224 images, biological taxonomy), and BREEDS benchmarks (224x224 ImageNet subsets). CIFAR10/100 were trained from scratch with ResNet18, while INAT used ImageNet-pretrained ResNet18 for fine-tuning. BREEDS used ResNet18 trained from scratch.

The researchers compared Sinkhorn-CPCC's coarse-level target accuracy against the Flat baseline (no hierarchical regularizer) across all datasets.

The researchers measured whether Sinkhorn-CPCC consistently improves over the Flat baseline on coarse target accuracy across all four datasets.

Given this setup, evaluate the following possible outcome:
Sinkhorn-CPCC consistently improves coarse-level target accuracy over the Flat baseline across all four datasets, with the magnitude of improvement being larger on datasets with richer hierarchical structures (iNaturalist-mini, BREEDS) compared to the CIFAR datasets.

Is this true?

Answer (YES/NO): NO